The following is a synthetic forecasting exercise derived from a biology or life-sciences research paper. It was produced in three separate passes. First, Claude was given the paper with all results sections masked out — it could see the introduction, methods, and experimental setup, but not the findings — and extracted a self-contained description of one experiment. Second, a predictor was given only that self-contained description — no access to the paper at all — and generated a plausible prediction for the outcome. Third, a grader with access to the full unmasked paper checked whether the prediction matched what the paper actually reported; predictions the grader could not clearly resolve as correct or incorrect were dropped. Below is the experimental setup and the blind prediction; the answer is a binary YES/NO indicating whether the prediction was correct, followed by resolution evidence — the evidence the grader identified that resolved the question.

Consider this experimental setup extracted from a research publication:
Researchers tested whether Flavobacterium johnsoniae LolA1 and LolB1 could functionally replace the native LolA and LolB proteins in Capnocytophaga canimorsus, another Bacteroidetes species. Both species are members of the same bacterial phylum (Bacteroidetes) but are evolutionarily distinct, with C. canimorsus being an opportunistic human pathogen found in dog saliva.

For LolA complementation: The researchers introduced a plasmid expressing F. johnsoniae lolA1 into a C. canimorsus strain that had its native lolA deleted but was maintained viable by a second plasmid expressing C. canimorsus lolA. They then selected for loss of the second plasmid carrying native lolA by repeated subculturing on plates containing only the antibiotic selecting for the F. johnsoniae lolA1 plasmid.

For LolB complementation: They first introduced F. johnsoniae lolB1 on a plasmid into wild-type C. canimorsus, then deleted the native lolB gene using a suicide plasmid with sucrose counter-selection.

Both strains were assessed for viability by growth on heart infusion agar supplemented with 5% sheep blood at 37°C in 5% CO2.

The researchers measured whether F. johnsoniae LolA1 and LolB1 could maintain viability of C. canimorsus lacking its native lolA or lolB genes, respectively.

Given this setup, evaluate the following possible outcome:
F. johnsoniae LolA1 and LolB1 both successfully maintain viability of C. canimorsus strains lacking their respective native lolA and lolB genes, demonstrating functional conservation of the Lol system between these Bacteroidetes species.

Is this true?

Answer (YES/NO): YES